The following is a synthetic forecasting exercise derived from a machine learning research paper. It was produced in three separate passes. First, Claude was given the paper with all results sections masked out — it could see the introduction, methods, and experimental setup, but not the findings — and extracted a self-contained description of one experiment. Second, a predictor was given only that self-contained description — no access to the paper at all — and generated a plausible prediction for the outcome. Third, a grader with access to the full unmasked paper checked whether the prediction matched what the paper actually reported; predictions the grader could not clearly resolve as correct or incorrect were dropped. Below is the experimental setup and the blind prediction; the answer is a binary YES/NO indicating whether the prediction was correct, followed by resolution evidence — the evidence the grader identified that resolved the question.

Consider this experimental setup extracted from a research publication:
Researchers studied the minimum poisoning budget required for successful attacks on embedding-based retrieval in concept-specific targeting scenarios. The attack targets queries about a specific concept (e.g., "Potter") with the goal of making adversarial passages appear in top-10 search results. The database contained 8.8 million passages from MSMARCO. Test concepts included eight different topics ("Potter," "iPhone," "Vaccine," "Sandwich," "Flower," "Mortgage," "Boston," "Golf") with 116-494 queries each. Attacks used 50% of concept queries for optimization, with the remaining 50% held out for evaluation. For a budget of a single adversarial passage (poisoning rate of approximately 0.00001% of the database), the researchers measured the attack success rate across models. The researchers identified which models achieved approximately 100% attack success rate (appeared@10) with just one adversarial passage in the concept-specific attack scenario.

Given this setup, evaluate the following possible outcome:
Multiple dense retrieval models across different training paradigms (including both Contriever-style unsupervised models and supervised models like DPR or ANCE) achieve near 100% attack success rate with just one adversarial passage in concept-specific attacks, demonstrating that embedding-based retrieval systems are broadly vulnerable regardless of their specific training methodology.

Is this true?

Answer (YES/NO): NO